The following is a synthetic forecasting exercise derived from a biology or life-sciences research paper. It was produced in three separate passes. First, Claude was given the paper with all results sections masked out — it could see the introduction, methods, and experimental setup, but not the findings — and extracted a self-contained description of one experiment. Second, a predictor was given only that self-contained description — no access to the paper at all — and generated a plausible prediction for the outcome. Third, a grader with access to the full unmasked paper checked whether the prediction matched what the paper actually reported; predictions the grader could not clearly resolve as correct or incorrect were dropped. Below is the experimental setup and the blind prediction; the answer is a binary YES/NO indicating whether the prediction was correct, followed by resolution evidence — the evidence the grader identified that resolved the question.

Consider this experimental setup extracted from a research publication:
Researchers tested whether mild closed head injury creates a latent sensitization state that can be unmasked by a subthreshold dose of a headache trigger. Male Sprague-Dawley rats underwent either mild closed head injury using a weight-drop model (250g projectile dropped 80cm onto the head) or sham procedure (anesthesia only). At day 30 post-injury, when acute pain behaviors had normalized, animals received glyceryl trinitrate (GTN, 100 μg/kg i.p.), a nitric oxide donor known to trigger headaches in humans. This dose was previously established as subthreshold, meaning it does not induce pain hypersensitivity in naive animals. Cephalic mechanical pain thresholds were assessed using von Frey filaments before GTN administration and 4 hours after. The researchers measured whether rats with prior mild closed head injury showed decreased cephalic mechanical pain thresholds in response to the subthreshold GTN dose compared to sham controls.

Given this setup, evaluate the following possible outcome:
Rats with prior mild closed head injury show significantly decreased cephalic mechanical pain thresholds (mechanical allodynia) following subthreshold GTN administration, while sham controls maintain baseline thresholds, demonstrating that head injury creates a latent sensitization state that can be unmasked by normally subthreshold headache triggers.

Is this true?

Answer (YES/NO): YES